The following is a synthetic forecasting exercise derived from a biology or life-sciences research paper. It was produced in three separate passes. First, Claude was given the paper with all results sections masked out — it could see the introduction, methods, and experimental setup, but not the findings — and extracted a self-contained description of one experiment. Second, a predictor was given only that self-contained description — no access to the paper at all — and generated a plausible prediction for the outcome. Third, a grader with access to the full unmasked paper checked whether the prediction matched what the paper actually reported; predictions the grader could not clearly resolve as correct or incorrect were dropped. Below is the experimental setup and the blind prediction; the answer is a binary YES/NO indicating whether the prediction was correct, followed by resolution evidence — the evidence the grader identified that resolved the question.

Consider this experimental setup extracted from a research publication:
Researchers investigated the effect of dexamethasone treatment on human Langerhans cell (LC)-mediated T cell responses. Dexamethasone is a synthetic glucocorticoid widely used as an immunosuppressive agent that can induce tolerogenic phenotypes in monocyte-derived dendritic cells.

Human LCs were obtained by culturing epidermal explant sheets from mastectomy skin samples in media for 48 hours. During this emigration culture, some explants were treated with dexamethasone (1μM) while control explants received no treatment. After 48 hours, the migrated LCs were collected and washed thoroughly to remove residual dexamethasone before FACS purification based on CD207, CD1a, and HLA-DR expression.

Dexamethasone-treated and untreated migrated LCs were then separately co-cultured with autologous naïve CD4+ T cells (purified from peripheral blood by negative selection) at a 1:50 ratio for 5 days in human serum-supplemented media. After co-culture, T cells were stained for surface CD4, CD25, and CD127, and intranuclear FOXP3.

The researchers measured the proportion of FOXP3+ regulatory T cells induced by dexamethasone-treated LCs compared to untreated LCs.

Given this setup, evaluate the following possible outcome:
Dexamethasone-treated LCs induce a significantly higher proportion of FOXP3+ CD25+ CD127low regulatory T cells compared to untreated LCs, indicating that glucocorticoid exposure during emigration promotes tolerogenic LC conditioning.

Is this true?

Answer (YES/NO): YES